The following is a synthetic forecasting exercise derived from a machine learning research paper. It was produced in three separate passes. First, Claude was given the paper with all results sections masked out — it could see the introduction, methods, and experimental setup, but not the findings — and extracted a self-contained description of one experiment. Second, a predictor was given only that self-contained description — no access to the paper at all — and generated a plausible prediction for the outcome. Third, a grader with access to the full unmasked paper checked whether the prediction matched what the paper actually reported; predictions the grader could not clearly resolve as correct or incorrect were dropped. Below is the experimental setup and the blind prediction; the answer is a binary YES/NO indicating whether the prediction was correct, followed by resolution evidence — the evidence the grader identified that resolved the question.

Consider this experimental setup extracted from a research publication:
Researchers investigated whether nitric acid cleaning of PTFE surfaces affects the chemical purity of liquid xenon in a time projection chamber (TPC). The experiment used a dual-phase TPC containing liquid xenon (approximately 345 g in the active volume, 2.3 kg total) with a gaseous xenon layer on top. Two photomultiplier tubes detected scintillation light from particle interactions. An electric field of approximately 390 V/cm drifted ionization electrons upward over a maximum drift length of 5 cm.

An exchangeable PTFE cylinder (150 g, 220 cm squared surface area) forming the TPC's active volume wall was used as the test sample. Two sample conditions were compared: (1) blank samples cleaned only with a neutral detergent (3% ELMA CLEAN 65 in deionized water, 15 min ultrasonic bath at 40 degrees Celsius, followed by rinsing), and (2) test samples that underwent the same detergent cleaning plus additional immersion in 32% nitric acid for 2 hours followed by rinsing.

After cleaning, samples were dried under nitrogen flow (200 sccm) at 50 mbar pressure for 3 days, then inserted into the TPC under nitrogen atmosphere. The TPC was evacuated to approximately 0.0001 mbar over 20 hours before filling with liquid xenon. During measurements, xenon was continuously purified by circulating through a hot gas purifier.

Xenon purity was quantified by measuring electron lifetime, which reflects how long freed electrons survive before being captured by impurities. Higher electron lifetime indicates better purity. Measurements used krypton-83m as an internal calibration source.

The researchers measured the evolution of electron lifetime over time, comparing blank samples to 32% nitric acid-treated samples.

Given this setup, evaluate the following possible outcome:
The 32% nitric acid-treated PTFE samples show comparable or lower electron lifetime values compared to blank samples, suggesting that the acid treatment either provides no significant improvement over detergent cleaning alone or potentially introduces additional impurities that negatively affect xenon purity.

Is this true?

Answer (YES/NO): YES